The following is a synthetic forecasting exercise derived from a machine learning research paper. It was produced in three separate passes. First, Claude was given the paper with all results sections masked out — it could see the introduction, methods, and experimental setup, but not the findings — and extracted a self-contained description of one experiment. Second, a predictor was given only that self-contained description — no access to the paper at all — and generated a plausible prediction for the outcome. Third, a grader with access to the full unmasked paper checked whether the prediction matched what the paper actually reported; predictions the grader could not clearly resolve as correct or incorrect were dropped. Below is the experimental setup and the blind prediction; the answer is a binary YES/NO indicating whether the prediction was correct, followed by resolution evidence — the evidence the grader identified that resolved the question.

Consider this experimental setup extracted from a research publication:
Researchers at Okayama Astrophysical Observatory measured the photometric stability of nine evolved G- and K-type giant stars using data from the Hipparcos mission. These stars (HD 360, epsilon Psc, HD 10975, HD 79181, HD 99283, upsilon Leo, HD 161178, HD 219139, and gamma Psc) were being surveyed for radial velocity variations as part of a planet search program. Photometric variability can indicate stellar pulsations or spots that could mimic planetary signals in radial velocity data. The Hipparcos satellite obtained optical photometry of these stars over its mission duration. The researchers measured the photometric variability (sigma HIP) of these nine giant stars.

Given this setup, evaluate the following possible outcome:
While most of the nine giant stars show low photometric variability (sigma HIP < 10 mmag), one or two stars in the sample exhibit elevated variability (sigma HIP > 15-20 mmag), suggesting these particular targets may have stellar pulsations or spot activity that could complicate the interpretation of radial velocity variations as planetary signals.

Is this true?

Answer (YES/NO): NO